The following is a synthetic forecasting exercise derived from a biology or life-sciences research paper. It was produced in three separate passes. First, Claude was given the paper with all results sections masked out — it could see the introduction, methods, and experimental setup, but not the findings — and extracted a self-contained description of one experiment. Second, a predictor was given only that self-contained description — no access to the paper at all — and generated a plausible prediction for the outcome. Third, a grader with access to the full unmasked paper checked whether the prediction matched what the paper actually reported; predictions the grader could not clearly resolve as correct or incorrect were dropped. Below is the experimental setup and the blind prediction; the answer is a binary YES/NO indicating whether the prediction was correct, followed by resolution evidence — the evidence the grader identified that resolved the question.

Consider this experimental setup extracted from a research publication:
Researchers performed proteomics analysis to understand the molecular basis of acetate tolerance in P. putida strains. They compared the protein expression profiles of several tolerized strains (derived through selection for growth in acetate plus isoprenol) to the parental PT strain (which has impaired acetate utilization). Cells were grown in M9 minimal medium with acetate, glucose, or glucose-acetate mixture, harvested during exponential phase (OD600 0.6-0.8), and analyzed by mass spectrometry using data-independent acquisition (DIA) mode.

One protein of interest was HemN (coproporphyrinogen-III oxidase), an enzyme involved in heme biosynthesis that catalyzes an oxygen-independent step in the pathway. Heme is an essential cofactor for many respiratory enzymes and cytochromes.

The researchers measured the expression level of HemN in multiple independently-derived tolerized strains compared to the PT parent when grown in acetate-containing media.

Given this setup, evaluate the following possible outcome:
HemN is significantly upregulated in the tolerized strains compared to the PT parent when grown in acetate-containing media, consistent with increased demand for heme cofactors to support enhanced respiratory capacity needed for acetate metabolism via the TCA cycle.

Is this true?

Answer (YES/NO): YES